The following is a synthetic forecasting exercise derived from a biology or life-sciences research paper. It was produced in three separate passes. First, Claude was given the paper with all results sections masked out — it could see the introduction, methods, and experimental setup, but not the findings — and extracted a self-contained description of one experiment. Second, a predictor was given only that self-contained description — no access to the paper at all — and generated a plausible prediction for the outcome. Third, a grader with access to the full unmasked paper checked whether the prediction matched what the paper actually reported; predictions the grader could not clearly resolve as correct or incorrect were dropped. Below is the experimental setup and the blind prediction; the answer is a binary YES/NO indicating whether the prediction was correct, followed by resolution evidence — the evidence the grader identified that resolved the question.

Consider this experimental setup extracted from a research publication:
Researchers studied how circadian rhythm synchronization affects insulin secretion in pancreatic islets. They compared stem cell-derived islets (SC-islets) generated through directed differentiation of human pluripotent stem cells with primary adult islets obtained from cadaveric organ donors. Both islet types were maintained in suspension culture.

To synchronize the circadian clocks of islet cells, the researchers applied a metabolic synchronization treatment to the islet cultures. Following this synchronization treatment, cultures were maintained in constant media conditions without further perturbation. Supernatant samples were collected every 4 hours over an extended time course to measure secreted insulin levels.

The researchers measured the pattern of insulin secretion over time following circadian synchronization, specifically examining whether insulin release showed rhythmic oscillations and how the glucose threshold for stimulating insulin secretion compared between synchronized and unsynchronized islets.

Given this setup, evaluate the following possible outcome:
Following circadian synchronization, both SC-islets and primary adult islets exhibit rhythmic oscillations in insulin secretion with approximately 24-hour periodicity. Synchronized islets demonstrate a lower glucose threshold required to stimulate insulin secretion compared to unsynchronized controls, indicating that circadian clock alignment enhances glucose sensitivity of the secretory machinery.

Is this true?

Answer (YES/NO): NO